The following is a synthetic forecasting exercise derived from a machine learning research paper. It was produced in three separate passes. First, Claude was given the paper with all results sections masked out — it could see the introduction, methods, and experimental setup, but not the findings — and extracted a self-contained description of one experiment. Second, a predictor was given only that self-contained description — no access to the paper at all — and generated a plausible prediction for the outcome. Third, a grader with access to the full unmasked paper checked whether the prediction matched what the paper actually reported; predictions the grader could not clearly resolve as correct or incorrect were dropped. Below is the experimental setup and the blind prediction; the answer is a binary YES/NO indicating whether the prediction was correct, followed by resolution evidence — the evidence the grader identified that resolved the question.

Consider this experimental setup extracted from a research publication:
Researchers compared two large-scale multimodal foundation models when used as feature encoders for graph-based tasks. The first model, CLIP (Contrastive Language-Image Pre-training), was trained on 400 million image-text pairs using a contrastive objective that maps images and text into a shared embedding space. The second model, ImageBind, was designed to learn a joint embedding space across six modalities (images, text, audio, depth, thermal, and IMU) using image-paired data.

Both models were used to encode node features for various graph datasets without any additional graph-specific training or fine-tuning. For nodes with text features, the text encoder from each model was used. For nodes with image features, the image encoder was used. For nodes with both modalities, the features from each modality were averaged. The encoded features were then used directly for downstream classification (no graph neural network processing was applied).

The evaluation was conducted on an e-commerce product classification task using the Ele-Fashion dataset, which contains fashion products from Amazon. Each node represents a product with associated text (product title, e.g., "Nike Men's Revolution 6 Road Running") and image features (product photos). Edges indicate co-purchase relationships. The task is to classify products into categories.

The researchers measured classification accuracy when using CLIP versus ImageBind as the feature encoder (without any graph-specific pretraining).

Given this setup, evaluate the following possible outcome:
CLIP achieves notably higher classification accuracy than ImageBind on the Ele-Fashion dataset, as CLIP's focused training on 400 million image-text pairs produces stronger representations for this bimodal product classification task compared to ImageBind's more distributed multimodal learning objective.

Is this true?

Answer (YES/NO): NO